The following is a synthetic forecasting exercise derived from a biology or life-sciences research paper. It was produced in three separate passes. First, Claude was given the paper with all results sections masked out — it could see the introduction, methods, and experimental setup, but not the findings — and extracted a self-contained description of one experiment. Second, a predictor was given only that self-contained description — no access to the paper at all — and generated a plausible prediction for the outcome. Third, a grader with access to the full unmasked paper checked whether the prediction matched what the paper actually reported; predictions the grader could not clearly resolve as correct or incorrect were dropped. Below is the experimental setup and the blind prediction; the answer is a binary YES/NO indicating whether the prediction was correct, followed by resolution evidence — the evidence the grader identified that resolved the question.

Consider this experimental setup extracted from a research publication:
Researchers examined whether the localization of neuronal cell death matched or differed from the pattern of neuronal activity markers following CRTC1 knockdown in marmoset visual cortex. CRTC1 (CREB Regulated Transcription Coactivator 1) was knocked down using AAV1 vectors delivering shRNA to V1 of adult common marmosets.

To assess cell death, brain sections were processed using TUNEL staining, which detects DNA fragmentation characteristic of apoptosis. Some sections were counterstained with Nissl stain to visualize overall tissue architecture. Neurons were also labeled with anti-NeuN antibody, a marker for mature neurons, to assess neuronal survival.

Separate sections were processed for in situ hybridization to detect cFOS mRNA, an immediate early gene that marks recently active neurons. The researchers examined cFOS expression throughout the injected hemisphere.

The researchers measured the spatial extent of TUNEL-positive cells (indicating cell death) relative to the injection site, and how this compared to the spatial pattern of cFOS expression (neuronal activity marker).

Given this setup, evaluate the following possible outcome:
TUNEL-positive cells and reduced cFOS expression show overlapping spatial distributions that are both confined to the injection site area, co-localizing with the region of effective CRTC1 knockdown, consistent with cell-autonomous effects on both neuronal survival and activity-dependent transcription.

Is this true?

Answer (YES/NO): NO